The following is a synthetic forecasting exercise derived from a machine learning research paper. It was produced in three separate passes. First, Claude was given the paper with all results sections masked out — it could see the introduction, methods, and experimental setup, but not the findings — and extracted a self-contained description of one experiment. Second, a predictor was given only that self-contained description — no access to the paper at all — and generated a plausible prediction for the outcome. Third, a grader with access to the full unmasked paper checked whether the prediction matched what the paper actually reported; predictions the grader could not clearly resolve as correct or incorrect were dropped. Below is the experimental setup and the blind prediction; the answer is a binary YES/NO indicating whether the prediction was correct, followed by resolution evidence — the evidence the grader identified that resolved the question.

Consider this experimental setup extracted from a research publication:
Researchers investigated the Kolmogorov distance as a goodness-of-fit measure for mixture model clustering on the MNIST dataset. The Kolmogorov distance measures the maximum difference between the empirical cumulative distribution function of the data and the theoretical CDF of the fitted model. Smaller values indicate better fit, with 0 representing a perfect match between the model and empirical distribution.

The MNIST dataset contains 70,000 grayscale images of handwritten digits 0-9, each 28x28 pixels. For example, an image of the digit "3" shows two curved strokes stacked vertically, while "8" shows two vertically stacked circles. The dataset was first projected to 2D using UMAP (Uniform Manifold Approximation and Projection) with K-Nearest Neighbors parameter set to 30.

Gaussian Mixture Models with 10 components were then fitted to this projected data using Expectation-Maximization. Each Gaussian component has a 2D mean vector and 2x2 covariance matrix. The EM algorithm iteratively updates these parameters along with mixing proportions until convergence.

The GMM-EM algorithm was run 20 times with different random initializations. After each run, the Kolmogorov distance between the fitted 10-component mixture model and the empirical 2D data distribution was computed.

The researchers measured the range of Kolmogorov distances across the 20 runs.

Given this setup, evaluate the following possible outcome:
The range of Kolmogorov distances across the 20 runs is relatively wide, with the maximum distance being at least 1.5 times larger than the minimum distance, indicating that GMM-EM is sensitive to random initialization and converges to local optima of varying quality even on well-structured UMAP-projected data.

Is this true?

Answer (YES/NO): YES